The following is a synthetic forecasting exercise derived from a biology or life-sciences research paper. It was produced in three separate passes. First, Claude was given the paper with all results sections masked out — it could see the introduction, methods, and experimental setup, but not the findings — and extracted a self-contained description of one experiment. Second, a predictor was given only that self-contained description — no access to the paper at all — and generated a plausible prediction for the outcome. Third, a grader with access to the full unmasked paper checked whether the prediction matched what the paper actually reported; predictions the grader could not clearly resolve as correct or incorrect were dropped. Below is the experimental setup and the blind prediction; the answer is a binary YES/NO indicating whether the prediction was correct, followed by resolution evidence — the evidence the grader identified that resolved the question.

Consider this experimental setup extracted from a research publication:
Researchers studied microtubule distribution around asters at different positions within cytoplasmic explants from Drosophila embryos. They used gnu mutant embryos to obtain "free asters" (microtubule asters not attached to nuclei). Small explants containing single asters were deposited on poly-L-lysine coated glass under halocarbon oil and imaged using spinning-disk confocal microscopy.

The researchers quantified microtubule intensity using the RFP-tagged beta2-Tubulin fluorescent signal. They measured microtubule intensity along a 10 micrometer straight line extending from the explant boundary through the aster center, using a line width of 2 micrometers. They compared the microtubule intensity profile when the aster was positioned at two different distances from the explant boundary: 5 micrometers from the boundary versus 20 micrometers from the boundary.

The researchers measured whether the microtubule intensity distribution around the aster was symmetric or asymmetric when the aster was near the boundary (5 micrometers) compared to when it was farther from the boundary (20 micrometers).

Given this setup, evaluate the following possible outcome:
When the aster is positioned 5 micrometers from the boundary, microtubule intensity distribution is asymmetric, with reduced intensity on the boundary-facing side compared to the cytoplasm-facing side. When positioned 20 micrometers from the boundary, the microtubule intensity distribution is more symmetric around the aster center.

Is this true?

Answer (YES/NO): YES